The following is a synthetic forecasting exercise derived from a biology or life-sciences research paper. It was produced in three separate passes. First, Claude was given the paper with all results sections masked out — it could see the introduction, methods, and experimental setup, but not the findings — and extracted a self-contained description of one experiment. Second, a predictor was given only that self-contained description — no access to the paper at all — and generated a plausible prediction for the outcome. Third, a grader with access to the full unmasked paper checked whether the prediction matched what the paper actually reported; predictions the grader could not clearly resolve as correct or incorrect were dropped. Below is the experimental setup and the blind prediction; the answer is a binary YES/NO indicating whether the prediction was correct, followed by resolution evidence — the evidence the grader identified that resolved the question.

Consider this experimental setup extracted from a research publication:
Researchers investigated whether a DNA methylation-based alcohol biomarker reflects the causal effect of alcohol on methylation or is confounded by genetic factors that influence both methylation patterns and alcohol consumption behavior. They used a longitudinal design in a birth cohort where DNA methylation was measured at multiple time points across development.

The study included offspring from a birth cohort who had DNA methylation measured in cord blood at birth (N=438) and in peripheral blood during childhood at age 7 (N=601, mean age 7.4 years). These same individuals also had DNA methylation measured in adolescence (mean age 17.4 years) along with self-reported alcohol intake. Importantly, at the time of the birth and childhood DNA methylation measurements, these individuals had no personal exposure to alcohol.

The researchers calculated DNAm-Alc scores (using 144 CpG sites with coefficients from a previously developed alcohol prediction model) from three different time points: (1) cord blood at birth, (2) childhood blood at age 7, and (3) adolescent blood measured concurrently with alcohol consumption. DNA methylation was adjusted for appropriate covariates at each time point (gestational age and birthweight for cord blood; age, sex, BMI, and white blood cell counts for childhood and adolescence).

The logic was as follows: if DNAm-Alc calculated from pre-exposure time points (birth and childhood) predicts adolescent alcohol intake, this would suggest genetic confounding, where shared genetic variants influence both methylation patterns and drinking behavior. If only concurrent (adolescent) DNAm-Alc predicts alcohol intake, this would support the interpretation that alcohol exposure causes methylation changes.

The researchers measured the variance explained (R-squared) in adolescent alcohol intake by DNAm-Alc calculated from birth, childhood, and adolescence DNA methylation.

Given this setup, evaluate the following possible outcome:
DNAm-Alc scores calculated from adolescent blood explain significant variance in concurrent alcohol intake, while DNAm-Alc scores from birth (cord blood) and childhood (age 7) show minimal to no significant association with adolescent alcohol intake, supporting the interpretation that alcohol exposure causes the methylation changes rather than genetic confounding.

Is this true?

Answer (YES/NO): YES